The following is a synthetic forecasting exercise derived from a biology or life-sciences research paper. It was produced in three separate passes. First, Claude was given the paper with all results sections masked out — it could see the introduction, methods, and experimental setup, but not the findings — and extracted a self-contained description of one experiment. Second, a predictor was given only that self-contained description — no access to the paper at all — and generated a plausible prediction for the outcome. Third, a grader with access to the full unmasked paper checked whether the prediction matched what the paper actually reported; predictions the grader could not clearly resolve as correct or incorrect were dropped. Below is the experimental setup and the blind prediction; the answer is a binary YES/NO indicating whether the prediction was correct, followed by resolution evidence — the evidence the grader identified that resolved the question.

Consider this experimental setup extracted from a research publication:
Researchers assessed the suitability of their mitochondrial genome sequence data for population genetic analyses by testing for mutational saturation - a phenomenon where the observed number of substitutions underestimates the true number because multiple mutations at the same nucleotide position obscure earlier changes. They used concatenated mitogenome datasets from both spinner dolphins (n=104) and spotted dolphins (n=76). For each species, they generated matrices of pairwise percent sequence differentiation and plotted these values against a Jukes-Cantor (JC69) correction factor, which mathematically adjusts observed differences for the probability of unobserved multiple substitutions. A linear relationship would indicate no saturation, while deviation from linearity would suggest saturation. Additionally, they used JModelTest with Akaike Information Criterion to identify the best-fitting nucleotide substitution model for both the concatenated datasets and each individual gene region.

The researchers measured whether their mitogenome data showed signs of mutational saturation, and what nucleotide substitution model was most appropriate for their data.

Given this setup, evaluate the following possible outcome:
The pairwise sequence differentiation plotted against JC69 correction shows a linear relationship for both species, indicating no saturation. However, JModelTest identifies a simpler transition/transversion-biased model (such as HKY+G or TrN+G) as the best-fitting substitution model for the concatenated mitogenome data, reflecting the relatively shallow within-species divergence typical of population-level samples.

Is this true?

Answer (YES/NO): NO